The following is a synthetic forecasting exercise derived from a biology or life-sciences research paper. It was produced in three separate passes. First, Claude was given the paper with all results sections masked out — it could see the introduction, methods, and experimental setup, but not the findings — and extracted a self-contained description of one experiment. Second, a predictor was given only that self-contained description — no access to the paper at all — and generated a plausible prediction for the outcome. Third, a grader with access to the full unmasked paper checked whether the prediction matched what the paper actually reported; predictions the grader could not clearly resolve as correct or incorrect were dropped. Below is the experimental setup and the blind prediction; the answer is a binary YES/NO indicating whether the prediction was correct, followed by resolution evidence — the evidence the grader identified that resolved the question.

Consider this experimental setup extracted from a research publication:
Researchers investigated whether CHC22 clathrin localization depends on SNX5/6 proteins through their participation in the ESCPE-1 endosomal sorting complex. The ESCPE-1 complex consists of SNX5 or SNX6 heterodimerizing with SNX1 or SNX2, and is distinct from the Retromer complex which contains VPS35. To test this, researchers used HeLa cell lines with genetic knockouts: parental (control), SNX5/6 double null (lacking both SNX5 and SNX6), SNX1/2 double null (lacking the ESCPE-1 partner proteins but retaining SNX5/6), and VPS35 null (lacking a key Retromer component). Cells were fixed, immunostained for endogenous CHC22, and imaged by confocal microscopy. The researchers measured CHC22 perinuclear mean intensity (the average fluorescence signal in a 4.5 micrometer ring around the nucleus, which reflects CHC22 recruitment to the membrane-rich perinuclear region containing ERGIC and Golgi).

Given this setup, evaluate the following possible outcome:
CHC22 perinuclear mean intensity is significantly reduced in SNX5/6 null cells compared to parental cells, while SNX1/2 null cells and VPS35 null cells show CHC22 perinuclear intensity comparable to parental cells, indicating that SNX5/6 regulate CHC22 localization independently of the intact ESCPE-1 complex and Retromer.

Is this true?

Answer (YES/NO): NO